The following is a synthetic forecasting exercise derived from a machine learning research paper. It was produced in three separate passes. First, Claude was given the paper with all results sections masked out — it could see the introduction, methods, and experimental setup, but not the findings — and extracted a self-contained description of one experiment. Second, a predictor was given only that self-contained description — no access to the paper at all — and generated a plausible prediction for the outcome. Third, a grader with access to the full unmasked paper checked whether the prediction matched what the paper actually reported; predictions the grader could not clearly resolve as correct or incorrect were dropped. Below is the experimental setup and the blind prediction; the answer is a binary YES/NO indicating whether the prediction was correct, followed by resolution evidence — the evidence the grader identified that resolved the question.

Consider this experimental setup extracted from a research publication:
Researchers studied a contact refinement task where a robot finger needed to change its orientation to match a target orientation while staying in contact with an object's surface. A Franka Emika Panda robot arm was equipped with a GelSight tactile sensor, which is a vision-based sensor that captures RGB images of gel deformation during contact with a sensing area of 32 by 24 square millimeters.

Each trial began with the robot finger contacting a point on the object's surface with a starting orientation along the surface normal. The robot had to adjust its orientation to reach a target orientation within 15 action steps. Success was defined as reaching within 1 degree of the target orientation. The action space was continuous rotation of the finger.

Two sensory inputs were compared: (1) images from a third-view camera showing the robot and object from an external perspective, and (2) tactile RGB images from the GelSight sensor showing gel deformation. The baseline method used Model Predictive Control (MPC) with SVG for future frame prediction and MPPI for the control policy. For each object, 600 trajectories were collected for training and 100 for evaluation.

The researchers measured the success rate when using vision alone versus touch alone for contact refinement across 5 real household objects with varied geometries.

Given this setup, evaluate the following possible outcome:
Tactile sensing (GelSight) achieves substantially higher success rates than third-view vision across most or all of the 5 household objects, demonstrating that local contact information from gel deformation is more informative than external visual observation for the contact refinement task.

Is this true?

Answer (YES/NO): NO